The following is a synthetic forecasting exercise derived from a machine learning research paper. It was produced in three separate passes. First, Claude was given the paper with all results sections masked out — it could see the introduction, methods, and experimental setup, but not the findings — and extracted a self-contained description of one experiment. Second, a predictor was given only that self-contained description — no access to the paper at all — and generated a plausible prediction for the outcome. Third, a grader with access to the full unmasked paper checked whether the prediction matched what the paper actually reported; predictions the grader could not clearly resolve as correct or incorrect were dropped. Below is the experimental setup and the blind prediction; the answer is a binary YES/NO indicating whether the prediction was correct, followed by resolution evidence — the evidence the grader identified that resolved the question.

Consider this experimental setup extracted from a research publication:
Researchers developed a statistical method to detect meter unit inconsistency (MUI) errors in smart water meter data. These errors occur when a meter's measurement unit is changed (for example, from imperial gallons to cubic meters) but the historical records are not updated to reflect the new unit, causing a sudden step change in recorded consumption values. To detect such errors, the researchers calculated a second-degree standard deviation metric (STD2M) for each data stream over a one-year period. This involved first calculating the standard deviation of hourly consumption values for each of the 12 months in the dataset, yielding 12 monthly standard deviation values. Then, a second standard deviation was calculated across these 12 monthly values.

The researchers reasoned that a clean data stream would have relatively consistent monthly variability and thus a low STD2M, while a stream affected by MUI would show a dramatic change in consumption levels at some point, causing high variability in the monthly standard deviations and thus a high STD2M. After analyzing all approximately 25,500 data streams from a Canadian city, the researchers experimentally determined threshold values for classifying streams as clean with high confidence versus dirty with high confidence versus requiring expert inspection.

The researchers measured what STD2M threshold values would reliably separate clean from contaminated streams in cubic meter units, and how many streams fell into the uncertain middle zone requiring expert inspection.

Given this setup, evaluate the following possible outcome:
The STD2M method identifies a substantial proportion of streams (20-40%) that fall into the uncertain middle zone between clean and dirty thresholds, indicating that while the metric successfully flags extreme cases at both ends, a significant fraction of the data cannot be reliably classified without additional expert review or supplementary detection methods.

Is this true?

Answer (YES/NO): NO